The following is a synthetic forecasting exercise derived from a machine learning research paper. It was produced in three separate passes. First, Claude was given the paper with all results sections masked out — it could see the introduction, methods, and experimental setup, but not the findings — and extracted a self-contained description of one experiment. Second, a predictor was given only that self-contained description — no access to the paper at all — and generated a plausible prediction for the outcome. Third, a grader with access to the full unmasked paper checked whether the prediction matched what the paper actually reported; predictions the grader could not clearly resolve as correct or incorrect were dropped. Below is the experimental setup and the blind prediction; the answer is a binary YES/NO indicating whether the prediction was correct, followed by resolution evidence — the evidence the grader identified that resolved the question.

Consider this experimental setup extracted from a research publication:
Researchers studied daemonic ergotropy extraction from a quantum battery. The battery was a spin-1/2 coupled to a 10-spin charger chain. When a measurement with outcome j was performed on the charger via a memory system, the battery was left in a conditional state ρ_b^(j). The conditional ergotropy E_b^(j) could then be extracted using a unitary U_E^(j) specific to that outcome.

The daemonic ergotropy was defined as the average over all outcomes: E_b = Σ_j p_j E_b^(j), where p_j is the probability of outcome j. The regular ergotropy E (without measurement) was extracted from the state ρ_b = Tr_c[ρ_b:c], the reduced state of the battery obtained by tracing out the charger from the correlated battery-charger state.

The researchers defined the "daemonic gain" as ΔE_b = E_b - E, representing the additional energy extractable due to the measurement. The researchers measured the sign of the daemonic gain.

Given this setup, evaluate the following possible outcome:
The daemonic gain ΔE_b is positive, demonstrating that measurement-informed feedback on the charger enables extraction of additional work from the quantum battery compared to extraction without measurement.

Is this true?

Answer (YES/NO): YES